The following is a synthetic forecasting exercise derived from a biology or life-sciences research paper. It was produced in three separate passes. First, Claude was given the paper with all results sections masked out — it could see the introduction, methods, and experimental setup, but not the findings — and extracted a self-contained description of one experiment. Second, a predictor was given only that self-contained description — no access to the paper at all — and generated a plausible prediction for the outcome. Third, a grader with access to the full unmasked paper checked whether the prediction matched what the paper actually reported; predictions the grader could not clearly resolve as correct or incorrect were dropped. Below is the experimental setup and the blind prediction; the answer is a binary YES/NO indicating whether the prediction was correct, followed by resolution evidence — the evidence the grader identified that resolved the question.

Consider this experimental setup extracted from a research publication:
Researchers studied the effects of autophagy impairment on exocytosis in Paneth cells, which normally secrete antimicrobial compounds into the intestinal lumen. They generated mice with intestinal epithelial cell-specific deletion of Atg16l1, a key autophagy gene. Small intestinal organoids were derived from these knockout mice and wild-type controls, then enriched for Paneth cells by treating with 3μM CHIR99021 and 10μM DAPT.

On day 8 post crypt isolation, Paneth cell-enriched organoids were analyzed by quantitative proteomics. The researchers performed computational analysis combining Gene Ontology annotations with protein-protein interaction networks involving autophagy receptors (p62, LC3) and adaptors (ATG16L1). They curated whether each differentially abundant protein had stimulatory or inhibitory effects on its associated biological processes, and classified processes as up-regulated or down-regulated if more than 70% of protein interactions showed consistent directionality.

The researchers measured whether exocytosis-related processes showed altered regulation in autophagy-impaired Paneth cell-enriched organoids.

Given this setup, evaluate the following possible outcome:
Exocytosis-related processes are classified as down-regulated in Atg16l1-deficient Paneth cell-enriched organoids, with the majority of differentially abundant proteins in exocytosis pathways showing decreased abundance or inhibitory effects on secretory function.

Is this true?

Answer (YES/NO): YES